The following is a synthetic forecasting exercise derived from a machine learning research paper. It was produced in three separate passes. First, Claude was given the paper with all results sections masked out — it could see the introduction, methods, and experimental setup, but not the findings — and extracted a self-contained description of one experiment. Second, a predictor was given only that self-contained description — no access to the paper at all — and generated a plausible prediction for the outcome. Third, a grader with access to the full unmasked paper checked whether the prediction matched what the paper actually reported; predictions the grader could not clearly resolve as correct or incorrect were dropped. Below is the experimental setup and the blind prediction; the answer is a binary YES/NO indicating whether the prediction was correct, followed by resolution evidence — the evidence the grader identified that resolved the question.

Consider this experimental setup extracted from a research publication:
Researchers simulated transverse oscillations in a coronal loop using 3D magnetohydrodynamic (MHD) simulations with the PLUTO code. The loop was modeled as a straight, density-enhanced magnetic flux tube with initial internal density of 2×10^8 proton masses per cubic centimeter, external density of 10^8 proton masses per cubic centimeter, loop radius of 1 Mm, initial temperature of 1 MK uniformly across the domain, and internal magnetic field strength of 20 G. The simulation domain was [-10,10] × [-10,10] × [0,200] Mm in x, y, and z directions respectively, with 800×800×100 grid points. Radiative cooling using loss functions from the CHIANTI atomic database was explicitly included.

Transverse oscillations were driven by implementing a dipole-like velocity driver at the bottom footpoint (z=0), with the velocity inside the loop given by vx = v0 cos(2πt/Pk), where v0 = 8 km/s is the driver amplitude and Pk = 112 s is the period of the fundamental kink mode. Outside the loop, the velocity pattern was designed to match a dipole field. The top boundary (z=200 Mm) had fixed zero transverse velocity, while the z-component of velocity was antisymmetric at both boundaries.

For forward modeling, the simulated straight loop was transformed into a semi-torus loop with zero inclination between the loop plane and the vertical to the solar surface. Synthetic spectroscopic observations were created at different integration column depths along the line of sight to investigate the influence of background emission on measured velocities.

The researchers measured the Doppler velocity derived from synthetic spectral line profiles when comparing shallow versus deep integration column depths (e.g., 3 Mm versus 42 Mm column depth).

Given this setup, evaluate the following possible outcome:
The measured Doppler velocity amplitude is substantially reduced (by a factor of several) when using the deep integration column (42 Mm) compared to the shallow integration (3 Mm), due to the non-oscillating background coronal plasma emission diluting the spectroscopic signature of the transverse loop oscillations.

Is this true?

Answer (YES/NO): YES